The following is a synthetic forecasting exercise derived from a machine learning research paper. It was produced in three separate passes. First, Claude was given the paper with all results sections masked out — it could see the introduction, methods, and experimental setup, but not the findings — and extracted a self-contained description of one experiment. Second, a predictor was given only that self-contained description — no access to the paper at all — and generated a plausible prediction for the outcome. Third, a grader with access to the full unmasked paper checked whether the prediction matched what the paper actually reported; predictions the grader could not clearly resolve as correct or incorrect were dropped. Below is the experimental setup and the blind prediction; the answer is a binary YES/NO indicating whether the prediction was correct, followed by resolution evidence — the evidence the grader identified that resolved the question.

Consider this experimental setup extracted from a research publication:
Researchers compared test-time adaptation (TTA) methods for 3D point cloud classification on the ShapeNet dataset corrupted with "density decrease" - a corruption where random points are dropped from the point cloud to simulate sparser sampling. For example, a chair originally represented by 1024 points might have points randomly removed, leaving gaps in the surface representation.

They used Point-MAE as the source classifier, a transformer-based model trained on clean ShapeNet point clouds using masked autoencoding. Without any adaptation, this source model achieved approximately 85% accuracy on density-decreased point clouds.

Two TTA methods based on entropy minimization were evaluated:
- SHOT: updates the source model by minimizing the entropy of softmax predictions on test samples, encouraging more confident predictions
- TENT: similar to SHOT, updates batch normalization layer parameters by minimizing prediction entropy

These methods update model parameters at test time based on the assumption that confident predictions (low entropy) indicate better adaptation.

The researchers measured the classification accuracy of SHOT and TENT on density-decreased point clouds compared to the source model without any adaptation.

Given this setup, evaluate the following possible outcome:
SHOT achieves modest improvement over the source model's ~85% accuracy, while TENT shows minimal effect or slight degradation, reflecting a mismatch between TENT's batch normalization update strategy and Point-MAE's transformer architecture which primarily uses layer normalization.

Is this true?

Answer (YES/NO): NO